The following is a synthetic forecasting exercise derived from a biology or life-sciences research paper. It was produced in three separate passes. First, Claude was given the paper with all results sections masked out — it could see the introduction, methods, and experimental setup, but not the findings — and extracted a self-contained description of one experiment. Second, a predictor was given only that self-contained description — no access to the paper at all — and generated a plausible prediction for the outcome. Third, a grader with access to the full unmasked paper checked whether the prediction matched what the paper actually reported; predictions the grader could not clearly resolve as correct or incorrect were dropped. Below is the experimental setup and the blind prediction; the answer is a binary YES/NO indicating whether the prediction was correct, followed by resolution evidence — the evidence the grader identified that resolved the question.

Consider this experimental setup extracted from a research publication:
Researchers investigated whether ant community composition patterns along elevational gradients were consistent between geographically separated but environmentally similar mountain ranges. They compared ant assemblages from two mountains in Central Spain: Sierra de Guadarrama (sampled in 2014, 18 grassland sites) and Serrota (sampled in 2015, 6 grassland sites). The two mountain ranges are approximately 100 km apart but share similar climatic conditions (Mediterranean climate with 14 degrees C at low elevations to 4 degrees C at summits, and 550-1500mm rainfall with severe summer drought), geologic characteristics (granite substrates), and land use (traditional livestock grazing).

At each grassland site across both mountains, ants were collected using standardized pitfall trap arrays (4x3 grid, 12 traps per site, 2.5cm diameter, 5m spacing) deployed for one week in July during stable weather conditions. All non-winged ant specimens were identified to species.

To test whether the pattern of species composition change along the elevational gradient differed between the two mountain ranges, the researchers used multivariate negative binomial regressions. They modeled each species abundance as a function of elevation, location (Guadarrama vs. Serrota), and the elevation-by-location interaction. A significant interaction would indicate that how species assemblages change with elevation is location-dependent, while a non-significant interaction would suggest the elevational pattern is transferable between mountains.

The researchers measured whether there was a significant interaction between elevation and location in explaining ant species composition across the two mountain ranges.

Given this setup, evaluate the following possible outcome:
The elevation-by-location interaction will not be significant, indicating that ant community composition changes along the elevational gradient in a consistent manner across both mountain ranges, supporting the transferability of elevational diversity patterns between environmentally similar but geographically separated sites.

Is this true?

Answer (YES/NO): YES